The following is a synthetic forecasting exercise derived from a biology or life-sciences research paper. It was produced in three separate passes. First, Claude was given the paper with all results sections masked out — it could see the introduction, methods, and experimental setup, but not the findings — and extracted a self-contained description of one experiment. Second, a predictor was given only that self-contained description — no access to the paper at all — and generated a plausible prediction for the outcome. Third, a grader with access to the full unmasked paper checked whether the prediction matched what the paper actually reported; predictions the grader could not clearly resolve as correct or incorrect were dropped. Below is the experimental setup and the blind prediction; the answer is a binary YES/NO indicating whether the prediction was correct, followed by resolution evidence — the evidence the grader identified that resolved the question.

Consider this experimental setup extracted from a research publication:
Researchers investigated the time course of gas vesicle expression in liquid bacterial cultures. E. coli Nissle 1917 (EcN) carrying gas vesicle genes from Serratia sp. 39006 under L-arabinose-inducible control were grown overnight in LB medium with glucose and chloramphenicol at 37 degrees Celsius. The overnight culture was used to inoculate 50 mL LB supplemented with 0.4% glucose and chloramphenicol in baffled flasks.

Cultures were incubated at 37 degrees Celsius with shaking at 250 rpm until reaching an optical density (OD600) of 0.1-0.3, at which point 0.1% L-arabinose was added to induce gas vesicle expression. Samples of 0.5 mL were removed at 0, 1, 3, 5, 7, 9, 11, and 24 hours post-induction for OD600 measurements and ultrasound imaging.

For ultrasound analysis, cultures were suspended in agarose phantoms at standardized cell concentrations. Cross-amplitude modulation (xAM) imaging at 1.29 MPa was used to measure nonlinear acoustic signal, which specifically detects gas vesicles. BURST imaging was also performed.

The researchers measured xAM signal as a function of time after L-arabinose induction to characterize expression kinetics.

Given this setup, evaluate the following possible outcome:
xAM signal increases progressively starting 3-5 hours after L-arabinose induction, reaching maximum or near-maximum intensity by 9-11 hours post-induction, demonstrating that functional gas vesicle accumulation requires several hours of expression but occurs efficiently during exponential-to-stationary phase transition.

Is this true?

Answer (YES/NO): NO